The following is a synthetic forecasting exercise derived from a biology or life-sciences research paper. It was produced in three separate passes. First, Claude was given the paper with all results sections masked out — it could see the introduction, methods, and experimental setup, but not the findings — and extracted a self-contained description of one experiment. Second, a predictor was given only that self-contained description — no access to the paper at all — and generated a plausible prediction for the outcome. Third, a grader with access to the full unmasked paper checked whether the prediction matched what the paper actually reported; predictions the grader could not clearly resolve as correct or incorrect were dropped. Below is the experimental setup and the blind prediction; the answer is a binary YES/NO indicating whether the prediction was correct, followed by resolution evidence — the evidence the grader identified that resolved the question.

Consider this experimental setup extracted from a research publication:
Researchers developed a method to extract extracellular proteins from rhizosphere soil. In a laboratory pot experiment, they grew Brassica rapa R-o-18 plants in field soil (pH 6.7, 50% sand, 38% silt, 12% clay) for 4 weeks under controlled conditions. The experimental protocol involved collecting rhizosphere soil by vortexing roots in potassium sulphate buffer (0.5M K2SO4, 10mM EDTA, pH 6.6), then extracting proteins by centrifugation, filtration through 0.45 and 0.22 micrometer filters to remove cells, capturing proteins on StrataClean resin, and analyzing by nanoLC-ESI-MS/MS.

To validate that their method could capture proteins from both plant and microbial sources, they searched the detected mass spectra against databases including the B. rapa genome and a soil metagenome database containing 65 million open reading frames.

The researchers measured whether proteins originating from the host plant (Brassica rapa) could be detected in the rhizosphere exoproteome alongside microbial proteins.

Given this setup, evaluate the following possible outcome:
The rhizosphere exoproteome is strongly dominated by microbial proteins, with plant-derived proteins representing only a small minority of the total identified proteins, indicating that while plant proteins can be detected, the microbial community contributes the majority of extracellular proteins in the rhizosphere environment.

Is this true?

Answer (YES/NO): NO